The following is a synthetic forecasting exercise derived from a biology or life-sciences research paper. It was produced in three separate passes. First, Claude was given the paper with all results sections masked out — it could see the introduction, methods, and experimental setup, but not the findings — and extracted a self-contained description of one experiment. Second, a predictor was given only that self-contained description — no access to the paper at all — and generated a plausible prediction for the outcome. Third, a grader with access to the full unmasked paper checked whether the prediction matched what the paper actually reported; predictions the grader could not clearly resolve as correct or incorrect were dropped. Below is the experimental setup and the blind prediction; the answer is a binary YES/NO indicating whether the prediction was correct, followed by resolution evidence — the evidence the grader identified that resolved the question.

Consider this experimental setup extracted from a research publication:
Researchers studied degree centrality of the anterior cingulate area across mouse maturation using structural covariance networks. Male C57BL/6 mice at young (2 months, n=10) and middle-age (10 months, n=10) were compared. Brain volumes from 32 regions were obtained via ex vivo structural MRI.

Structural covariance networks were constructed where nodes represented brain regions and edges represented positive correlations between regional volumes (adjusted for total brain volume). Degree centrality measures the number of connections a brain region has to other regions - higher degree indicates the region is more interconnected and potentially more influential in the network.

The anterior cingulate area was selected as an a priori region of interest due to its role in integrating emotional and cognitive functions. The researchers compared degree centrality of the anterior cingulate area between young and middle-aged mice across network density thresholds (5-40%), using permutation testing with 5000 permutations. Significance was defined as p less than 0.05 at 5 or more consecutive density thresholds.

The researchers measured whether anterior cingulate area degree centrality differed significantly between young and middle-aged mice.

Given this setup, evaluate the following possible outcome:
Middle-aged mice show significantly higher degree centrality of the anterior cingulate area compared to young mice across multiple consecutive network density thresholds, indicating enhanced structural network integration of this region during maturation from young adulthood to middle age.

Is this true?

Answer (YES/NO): NO